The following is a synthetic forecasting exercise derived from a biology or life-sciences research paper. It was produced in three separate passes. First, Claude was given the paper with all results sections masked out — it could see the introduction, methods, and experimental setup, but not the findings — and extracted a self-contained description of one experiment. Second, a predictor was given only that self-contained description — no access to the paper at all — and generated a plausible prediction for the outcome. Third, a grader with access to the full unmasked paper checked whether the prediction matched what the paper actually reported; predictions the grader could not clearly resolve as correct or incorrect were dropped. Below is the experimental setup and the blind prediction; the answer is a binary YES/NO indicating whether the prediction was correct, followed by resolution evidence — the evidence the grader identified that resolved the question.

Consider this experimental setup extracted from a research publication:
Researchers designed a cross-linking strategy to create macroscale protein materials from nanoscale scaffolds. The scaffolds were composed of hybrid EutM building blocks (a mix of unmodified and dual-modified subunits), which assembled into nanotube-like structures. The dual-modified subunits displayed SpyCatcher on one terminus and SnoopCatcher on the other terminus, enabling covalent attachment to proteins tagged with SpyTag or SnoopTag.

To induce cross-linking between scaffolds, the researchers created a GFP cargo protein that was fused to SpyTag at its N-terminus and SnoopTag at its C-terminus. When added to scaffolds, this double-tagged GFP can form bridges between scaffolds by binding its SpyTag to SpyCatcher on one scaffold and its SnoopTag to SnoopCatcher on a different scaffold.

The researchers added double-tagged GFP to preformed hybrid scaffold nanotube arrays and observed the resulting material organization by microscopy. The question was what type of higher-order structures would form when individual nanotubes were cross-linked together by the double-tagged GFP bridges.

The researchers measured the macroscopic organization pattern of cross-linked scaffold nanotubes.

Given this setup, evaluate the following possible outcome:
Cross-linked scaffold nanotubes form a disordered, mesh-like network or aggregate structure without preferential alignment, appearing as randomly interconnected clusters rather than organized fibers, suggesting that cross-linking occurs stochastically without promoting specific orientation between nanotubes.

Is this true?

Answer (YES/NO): NO